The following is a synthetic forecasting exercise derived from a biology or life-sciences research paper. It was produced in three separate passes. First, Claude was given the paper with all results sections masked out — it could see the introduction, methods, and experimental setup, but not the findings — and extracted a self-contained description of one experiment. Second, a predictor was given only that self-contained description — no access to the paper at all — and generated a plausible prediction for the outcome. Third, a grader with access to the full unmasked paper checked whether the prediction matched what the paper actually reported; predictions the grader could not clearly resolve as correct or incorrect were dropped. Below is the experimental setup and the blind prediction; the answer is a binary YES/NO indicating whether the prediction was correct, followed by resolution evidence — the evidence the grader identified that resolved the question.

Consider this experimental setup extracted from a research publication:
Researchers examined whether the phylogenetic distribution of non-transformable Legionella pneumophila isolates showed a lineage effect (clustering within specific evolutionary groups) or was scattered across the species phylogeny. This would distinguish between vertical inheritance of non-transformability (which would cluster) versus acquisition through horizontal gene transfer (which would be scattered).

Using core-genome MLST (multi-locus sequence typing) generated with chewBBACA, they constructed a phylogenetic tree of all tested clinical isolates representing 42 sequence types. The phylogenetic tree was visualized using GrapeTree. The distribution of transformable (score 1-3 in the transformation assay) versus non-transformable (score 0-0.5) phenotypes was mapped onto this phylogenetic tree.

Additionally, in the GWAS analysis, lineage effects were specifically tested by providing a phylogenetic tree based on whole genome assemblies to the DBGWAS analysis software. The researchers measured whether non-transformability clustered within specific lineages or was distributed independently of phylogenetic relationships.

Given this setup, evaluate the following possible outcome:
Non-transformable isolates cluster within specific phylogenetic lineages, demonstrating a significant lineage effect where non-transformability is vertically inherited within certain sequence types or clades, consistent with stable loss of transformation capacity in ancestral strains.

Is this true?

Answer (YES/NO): NO